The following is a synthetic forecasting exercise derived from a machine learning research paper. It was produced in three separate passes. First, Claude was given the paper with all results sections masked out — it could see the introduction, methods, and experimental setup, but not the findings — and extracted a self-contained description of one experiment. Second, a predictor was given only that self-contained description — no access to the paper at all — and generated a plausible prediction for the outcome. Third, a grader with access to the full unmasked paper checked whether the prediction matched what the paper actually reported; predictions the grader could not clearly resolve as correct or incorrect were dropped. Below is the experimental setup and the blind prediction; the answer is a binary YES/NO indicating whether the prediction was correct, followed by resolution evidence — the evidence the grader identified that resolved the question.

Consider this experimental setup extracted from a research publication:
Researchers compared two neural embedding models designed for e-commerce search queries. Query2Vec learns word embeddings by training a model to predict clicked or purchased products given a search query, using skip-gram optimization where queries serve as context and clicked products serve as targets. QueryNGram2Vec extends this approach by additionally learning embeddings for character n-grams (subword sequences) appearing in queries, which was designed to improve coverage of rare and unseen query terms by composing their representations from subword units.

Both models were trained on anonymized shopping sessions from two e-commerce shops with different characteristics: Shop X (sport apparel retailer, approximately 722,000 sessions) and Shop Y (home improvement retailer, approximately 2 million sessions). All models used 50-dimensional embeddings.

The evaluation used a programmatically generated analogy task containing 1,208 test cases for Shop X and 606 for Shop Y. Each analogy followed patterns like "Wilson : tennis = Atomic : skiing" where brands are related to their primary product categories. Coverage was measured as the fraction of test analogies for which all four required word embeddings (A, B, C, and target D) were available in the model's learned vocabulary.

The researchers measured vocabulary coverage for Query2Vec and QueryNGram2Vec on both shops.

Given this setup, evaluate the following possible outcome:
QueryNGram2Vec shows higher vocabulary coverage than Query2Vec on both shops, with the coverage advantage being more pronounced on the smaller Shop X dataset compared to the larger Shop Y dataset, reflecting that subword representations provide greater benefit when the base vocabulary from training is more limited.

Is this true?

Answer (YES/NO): NO